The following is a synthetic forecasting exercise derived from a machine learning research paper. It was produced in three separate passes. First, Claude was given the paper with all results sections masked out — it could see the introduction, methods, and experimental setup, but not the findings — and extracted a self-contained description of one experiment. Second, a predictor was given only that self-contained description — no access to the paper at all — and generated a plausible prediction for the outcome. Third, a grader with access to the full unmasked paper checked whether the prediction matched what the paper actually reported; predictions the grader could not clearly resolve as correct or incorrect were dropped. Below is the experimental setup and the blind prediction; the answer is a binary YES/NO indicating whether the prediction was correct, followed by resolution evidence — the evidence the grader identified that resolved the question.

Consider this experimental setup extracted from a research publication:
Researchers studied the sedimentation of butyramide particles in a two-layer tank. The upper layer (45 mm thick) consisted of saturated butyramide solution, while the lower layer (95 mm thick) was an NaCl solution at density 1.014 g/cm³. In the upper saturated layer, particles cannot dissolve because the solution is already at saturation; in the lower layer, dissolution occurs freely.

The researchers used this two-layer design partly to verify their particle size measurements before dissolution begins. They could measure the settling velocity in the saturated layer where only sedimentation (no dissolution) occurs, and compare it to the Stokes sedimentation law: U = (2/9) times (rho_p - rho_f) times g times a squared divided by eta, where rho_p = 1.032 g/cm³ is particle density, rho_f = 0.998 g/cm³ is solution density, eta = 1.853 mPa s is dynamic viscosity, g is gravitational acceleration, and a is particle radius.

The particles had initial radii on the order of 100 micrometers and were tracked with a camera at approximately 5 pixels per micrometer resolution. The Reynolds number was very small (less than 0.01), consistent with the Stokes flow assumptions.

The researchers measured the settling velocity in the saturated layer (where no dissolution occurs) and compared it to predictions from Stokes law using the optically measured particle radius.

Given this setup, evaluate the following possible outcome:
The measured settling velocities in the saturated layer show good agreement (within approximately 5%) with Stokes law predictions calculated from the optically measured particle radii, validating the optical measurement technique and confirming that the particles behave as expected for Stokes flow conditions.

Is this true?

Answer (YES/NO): NO